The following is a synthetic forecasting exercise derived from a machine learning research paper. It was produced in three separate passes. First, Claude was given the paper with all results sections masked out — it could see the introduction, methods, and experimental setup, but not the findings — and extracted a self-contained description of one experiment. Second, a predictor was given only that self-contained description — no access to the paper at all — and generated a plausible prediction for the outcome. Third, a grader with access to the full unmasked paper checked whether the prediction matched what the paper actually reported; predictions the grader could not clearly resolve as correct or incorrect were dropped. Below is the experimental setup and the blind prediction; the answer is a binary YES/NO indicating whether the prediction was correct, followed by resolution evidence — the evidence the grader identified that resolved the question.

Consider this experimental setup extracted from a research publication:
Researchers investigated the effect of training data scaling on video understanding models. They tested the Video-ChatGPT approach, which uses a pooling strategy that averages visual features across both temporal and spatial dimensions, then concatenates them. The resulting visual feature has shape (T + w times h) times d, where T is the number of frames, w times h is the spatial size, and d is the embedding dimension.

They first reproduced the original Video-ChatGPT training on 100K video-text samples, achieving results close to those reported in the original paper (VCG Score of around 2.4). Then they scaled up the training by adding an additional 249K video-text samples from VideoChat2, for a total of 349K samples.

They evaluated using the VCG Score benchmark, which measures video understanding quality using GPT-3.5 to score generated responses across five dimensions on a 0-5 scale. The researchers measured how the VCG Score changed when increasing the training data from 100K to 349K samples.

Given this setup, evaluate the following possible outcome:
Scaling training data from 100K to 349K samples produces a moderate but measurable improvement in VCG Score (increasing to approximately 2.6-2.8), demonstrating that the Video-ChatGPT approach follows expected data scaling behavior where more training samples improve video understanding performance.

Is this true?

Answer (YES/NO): NO